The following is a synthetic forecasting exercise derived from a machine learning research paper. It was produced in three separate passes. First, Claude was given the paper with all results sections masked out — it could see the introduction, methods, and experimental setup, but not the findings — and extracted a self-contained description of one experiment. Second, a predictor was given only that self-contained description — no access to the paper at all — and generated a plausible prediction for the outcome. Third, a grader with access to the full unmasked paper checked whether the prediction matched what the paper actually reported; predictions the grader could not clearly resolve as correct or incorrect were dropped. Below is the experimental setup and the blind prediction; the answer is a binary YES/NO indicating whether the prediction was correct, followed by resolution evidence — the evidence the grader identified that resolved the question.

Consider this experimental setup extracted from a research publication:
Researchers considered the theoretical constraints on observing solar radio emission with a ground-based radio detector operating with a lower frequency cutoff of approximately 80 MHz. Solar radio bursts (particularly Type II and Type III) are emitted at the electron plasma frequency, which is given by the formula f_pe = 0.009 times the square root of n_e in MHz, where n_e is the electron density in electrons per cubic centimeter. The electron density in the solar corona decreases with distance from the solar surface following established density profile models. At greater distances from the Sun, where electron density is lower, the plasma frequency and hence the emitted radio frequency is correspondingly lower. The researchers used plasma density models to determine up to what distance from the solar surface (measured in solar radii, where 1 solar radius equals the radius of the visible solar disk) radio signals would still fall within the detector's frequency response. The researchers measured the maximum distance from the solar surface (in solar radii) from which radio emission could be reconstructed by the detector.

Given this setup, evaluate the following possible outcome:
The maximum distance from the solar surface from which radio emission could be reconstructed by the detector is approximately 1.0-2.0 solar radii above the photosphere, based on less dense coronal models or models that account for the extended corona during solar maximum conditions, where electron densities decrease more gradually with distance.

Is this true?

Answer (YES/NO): NO